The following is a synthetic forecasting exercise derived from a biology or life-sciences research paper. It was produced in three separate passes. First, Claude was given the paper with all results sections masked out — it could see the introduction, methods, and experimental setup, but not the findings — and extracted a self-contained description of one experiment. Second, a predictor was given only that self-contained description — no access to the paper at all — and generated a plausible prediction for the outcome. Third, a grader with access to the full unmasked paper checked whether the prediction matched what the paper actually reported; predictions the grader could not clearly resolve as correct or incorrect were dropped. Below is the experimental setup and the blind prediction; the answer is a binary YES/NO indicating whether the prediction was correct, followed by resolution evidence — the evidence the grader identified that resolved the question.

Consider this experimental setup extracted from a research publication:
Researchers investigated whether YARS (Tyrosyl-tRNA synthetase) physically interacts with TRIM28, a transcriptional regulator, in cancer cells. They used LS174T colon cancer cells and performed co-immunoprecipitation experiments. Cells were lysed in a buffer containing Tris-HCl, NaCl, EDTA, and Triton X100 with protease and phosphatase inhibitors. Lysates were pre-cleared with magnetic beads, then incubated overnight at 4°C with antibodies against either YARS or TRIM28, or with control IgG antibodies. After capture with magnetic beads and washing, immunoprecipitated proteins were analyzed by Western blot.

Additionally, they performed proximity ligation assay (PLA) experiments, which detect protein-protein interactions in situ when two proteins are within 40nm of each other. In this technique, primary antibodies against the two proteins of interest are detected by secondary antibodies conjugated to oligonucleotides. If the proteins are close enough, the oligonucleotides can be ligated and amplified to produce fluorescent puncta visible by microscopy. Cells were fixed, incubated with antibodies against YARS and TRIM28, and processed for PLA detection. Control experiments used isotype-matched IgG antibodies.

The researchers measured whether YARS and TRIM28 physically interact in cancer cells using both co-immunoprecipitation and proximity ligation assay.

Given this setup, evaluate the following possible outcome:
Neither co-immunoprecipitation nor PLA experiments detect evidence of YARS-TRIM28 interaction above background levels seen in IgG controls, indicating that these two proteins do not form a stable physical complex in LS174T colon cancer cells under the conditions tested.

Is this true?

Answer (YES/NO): NO